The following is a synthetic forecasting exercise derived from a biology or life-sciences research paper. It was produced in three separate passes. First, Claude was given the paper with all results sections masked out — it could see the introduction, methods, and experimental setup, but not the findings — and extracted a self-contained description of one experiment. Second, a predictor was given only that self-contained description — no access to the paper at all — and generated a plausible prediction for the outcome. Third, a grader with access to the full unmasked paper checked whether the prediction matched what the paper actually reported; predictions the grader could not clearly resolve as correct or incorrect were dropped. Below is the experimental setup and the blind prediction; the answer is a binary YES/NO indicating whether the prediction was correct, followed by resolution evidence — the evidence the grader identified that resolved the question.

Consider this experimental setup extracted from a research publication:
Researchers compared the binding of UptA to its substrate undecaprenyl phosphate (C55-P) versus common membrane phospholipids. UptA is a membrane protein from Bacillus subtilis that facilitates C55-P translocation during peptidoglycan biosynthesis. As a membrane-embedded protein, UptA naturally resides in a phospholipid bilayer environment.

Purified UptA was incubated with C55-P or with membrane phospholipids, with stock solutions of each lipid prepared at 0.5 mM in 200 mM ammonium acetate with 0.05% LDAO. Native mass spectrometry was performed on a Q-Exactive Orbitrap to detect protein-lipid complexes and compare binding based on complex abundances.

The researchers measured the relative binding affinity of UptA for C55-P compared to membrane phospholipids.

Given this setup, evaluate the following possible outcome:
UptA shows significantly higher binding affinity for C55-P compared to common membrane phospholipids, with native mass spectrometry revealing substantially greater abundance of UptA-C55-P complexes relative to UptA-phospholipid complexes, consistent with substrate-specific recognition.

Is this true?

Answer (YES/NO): YES